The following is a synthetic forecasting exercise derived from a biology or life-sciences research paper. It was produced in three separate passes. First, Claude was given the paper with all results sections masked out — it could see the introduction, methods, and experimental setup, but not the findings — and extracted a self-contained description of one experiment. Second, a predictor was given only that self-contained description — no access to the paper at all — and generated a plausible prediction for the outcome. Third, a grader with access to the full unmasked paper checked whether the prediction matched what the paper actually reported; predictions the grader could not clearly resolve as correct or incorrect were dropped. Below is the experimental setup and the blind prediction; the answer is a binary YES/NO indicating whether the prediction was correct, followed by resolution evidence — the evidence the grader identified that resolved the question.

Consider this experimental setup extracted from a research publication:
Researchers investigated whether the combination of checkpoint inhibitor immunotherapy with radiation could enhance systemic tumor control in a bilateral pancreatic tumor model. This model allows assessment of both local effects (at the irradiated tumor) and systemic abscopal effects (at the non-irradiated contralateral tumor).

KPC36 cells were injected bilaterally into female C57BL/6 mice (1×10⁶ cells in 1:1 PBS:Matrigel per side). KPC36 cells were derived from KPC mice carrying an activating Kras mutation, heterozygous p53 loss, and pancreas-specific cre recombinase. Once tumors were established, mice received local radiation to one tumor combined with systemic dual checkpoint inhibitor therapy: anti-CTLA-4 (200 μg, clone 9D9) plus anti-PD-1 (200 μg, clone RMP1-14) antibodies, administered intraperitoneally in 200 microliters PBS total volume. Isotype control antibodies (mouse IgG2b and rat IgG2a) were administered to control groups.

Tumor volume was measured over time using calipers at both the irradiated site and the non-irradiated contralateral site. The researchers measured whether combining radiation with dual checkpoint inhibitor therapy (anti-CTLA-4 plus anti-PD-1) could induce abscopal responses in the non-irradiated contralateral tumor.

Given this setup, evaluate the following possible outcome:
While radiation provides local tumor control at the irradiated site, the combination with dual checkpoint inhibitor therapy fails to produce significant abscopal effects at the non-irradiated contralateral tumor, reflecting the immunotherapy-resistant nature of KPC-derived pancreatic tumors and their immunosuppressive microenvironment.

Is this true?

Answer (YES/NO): YES